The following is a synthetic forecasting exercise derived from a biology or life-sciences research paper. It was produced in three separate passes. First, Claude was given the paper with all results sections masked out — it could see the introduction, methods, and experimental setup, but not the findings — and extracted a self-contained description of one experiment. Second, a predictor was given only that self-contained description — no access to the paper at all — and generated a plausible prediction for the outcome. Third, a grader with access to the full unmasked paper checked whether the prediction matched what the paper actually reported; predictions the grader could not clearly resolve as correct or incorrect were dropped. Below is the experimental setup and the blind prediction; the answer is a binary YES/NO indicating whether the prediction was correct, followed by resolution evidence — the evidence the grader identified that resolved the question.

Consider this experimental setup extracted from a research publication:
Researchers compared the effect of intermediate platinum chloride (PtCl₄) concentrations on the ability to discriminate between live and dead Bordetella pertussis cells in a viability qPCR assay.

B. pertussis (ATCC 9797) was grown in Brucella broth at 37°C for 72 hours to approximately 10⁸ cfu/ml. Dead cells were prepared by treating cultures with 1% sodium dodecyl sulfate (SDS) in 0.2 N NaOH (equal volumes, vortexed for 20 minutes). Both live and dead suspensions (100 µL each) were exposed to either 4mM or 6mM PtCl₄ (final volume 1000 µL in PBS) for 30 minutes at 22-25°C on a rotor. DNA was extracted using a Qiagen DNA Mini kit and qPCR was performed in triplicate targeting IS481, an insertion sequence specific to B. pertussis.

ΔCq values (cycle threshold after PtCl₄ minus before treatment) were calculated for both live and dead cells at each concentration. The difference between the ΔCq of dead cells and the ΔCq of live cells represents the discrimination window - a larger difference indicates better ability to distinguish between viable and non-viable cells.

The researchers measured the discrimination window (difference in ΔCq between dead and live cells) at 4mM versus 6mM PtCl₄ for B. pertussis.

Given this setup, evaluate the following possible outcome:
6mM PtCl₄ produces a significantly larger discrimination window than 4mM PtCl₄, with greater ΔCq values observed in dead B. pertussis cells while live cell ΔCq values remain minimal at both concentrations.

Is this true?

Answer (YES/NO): NO